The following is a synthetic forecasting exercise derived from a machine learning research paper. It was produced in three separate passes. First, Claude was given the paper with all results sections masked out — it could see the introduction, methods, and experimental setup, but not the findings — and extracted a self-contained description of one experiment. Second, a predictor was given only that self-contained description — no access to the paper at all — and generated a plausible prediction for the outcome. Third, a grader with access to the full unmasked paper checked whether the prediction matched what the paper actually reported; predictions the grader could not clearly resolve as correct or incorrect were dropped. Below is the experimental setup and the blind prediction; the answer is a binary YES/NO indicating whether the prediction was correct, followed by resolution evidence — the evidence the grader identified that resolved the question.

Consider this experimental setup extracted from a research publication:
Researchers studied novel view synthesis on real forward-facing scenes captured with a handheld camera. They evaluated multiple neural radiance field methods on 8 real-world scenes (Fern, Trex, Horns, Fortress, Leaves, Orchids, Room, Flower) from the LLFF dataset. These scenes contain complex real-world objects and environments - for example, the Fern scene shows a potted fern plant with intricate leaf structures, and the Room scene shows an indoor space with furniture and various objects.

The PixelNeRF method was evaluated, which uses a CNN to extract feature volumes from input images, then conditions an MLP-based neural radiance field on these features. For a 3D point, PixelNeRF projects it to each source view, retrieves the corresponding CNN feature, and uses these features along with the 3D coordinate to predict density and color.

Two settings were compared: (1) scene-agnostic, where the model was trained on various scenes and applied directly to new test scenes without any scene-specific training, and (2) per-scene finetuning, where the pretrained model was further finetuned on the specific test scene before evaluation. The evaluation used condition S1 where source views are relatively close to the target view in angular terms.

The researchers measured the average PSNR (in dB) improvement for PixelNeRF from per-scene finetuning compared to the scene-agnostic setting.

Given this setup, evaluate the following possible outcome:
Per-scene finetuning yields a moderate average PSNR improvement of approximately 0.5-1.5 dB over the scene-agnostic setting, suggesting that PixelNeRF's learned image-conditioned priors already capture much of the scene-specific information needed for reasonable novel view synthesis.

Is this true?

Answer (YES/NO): NO